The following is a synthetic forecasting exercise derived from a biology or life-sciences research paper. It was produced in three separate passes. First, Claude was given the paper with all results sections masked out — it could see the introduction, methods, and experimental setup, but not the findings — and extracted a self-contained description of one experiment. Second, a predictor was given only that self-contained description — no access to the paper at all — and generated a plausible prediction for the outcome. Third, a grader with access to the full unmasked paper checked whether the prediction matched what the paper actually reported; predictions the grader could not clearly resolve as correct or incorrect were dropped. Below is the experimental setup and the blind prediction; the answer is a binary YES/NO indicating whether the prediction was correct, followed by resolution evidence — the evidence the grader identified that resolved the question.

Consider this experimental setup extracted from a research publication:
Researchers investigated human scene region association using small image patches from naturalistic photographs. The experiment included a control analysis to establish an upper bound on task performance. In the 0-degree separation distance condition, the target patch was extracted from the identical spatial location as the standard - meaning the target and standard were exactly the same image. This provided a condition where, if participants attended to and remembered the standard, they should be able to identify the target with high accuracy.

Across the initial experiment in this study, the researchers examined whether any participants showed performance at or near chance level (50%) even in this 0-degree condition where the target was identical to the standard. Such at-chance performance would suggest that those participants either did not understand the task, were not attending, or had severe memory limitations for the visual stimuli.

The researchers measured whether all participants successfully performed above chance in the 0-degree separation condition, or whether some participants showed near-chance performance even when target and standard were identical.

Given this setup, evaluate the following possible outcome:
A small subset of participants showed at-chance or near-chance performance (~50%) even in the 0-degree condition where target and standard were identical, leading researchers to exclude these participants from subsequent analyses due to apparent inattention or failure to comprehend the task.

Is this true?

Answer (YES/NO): YES